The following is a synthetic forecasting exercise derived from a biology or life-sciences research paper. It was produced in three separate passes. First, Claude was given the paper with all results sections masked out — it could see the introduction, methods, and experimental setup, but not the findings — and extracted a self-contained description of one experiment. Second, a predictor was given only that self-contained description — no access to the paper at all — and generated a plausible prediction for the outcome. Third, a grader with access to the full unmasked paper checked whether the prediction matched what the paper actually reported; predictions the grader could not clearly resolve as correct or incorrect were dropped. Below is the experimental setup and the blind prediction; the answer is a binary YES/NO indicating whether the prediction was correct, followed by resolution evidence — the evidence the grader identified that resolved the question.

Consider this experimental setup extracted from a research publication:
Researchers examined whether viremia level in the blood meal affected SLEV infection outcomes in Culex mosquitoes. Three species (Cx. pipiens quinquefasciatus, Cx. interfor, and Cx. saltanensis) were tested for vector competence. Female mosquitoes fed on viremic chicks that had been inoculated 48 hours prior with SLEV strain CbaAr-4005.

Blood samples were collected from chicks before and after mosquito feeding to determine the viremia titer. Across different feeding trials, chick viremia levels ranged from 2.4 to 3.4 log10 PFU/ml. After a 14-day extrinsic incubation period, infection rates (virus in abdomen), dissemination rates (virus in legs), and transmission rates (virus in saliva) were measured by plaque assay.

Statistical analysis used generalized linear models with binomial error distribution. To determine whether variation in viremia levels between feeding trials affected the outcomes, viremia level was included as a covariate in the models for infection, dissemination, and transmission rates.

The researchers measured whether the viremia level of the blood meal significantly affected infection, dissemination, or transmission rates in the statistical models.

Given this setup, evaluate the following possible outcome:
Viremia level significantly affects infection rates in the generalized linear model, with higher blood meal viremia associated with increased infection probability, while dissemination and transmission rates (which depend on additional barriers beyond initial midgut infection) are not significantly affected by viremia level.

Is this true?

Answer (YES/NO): NO